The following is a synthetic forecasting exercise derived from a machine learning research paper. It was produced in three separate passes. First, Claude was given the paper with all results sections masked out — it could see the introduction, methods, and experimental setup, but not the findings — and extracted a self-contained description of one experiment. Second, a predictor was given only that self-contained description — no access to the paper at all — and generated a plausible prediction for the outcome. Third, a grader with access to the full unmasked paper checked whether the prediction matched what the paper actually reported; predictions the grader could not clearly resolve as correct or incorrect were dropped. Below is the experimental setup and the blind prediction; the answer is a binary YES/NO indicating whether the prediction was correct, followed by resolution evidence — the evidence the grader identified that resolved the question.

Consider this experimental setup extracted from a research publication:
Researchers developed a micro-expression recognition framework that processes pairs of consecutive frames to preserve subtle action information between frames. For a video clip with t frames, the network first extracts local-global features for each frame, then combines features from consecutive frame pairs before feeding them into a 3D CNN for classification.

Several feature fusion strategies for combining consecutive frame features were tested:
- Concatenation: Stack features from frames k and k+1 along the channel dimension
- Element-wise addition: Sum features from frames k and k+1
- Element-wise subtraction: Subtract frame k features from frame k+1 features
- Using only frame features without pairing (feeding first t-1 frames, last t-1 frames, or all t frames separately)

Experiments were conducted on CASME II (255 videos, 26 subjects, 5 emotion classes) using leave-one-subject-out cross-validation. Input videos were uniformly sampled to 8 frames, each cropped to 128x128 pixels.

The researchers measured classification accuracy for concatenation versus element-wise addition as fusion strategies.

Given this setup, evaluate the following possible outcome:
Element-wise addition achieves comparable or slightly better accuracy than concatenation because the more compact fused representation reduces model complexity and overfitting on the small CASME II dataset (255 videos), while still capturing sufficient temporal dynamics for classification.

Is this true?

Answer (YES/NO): NO